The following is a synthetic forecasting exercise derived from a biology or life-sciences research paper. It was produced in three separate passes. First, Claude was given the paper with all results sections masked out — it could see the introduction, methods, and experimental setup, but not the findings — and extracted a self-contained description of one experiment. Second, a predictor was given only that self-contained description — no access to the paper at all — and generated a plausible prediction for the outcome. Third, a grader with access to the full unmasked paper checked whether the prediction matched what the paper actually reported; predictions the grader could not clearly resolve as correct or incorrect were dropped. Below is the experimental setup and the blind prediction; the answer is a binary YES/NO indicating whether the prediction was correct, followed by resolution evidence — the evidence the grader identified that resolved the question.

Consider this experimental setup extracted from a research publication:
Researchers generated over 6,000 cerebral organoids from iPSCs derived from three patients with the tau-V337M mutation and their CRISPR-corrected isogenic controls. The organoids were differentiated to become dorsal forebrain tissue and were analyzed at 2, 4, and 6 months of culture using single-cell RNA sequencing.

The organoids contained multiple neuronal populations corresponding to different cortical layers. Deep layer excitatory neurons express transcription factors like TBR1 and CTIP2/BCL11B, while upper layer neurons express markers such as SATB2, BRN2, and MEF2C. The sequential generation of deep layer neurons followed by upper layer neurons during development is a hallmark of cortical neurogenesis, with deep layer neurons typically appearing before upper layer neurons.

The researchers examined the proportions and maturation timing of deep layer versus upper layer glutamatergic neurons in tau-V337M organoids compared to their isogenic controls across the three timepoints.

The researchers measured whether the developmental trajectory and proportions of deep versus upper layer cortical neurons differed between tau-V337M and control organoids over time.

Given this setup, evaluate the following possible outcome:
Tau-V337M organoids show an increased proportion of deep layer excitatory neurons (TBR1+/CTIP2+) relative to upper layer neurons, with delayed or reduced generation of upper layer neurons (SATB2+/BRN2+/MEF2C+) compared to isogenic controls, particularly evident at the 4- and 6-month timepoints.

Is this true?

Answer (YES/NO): NO